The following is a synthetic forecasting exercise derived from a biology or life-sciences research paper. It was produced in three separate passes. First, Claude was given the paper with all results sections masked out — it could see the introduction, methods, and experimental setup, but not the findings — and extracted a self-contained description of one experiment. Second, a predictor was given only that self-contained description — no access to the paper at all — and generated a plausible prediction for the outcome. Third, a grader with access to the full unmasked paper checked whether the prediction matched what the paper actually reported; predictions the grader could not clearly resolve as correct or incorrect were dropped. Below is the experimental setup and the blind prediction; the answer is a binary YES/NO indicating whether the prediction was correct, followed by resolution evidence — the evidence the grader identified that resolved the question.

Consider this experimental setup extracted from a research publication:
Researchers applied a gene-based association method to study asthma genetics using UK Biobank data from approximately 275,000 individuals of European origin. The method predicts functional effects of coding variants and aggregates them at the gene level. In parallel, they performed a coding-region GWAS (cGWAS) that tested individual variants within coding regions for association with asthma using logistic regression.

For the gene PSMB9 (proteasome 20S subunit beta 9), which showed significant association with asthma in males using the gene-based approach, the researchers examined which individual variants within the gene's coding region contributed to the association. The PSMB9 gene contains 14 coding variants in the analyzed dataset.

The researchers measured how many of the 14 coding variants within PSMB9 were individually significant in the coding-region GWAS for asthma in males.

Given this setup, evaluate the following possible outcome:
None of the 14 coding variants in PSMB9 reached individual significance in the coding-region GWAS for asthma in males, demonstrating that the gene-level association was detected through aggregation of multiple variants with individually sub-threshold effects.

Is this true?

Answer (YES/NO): NO